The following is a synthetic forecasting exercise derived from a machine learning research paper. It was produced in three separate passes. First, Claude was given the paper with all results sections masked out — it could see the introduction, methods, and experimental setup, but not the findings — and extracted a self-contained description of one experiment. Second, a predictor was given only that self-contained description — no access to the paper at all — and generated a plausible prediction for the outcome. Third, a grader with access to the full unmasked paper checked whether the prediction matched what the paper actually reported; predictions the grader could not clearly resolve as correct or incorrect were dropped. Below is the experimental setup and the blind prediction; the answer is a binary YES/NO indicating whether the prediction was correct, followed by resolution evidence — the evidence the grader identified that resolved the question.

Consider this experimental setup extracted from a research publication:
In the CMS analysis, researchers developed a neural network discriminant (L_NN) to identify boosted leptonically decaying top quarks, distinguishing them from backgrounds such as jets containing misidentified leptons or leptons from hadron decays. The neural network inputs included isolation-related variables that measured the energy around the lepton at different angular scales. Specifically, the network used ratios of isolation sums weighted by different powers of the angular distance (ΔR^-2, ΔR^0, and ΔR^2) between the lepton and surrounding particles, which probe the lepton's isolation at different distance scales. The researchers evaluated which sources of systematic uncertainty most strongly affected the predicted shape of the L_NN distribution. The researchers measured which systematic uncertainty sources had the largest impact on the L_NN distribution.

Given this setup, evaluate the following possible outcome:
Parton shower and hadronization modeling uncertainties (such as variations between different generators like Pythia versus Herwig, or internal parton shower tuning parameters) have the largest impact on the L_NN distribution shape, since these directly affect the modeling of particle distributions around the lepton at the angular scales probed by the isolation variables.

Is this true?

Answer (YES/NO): NO